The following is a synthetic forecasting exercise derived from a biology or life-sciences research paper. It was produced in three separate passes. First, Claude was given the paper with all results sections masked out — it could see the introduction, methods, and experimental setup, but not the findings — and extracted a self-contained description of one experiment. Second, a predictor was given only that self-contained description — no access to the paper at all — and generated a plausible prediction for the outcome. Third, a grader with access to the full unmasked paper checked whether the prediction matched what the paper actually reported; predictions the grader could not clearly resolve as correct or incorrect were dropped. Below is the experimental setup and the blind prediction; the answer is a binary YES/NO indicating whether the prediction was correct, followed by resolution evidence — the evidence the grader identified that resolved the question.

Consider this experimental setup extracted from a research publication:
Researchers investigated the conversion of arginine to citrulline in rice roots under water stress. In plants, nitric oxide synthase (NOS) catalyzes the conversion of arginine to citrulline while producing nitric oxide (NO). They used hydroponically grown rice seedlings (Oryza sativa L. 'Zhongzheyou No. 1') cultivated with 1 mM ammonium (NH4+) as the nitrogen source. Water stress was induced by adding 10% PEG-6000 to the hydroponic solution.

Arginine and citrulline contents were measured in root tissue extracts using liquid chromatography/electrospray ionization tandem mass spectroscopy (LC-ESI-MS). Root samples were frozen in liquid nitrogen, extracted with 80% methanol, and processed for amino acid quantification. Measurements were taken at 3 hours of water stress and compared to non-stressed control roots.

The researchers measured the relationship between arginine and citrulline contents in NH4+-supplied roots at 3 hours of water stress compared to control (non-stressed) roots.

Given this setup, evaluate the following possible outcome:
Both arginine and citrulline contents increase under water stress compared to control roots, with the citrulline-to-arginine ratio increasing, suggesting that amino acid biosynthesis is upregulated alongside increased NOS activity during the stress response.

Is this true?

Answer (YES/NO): NO